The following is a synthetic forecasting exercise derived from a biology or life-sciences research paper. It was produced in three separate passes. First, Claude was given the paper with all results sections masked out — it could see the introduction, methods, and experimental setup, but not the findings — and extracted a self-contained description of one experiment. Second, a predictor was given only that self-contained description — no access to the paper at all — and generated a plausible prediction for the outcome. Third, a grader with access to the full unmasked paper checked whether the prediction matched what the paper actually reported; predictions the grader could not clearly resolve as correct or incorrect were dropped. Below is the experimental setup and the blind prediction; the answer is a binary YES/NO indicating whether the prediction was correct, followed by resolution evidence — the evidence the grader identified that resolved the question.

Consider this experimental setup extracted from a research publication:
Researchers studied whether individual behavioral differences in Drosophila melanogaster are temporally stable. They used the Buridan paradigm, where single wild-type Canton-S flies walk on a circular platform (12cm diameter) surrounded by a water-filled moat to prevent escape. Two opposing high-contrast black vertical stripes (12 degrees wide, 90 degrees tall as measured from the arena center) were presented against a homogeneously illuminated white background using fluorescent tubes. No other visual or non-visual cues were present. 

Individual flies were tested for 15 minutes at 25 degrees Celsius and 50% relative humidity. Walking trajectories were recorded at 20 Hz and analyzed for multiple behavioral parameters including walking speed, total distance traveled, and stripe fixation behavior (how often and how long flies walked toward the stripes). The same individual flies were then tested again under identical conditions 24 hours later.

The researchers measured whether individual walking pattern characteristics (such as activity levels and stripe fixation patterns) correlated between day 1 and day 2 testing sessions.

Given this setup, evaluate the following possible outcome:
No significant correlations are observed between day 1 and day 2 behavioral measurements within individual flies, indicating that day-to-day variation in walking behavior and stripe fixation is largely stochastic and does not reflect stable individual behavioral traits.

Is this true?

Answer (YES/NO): NO